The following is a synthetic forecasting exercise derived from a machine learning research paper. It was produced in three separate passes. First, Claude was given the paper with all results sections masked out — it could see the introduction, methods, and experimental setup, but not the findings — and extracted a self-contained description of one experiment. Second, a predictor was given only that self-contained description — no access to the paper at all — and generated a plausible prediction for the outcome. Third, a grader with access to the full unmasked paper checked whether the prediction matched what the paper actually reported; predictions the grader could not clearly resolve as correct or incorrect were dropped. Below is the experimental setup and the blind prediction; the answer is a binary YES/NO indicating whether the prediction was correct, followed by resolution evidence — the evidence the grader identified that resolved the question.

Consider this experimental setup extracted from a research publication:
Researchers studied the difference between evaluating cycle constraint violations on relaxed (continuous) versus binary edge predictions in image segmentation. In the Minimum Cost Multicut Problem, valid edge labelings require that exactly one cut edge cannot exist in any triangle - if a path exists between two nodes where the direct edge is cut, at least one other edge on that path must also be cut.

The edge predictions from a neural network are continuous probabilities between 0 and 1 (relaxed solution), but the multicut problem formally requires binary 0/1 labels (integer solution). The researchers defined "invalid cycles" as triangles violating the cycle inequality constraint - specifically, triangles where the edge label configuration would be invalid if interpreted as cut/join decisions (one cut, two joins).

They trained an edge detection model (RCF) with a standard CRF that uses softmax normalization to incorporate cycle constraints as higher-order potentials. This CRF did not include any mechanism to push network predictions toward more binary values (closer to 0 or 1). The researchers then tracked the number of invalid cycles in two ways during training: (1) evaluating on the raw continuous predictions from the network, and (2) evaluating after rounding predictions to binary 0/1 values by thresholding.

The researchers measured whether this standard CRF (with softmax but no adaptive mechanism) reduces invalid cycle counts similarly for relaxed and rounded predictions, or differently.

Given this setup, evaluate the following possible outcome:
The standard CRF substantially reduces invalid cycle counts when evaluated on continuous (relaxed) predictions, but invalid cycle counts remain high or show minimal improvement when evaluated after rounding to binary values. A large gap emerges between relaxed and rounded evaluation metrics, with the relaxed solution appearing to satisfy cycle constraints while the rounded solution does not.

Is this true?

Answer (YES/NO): NO